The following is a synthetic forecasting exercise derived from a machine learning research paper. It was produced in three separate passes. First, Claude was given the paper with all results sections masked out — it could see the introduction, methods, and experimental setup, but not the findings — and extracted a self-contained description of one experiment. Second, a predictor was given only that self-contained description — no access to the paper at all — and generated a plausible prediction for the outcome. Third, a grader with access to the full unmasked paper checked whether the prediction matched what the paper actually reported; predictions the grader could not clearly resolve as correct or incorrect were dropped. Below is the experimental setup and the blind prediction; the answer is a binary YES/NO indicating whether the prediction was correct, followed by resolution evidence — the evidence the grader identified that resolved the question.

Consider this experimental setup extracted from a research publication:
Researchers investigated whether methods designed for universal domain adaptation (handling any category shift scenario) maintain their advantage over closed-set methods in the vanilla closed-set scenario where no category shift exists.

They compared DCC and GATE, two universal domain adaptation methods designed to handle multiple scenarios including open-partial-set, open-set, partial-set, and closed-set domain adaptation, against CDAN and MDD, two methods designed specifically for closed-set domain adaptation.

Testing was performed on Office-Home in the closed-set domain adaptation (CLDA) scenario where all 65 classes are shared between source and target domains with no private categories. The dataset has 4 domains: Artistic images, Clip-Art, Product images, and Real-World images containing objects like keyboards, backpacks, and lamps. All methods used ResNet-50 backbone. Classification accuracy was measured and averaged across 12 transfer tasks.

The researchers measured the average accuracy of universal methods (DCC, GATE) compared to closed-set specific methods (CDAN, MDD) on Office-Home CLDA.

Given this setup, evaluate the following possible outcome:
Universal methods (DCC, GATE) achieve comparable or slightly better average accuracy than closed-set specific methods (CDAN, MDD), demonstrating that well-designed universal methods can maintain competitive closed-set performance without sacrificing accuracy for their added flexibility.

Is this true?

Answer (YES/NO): NO